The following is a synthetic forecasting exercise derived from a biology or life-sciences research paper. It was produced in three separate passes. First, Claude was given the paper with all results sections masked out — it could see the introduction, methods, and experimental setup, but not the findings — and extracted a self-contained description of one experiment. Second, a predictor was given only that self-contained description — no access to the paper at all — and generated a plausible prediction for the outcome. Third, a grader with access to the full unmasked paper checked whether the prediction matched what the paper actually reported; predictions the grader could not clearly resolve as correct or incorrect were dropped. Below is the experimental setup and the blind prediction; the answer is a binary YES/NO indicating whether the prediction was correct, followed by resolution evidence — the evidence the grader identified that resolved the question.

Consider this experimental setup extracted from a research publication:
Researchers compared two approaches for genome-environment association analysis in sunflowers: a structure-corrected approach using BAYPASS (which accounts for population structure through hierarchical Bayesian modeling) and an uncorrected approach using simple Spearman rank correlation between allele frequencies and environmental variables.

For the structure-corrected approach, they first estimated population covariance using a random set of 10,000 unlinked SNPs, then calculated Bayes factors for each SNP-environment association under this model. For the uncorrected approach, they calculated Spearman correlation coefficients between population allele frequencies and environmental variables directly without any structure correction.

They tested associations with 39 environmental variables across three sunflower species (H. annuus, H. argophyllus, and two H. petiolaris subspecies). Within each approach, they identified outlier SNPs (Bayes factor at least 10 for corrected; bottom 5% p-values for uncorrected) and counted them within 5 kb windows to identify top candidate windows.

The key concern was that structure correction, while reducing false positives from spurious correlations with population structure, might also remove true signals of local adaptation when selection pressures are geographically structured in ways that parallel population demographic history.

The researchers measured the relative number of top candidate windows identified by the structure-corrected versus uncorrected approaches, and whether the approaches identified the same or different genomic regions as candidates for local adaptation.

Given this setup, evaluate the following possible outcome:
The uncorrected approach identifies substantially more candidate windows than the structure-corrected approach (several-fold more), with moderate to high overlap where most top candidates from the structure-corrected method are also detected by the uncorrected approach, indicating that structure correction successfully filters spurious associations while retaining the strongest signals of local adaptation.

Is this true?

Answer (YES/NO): NO